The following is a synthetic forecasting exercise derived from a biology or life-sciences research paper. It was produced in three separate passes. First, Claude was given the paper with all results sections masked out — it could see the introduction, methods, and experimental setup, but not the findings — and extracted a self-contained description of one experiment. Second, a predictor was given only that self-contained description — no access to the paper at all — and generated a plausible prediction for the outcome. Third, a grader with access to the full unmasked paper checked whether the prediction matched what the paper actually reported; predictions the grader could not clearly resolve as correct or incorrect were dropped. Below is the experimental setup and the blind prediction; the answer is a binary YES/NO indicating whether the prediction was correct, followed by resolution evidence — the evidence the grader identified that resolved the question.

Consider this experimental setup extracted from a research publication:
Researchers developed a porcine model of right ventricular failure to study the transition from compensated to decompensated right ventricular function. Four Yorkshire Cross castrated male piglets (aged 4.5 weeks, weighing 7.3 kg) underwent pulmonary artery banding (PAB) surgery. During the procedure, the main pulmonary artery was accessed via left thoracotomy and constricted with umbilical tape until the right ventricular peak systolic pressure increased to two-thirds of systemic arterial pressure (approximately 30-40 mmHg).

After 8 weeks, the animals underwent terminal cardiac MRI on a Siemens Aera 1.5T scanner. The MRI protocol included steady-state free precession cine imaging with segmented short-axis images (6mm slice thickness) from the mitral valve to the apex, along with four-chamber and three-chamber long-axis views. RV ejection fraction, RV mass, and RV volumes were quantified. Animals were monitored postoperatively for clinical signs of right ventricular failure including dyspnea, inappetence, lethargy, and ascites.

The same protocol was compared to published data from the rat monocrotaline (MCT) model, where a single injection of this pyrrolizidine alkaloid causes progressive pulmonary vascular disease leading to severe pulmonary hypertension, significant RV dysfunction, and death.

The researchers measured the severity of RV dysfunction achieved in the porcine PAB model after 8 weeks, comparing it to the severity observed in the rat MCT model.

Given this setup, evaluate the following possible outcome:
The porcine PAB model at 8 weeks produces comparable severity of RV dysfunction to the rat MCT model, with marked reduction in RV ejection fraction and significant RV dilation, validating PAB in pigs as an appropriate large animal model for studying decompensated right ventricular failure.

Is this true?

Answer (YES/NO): NO